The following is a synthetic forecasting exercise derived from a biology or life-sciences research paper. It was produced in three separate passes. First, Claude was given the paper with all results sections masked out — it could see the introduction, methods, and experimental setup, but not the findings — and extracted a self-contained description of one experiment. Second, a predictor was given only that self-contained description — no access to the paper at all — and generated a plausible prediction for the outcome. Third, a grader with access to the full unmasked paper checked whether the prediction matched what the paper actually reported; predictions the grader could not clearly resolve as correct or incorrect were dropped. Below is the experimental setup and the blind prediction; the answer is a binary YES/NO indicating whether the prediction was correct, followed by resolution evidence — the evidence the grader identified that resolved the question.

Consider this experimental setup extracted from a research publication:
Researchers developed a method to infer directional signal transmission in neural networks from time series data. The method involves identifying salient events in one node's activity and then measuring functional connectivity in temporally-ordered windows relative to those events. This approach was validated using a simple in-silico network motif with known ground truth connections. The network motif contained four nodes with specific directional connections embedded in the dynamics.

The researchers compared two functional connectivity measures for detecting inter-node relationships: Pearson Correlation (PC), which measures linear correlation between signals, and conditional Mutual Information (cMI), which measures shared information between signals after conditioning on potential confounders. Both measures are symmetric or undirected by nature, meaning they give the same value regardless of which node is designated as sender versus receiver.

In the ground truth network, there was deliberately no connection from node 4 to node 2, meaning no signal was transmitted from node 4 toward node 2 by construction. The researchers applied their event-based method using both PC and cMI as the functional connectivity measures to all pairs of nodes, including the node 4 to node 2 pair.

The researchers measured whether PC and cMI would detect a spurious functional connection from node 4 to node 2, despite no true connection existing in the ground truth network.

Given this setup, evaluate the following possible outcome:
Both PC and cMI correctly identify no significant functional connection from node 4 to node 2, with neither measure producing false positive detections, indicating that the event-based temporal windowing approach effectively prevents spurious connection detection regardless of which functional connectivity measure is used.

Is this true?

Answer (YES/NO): NO